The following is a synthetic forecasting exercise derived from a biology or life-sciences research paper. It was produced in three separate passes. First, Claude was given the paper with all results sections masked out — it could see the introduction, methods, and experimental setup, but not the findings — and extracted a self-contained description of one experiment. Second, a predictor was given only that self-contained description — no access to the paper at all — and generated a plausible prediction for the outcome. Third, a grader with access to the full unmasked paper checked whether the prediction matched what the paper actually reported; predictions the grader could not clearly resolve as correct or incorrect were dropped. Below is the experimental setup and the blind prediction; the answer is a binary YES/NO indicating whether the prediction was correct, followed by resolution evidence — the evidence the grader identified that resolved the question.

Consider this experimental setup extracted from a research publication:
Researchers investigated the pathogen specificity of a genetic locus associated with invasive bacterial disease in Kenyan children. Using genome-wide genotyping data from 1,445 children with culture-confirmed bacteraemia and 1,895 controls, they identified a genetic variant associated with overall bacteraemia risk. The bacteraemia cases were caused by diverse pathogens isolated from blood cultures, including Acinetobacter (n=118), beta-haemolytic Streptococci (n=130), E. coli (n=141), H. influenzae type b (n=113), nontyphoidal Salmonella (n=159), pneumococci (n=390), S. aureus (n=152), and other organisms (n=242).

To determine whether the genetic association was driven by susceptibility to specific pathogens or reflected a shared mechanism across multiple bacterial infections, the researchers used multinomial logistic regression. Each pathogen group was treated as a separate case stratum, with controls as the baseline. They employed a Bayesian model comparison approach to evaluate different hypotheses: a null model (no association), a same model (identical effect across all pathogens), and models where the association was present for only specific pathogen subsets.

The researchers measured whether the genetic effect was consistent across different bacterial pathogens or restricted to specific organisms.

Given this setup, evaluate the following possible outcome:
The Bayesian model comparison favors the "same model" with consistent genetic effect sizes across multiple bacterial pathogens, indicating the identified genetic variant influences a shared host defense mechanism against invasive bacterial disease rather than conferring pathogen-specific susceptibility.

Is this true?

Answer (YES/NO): NO